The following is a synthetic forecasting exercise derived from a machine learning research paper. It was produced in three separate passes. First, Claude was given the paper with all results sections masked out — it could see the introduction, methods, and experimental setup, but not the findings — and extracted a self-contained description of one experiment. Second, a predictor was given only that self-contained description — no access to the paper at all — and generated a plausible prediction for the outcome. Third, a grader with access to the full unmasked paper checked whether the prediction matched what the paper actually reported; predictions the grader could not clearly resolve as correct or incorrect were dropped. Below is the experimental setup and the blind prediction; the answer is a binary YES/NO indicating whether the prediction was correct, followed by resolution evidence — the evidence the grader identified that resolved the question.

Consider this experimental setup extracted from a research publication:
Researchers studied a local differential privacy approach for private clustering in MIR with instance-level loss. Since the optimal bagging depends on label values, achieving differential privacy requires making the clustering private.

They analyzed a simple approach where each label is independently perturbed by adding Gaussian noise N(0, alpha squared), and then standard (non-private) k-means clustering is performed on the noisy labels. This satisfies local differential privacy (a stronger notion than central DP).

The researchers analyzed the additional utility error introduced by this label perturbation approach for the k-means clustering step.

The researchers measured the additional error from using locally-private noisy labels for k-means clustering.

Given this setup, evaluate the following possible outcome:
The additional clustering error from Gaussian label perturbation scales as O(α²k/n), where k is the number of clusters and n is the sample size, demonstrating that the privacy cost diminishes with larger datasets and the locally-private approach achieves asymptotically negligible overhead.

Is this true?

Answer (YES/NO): NO